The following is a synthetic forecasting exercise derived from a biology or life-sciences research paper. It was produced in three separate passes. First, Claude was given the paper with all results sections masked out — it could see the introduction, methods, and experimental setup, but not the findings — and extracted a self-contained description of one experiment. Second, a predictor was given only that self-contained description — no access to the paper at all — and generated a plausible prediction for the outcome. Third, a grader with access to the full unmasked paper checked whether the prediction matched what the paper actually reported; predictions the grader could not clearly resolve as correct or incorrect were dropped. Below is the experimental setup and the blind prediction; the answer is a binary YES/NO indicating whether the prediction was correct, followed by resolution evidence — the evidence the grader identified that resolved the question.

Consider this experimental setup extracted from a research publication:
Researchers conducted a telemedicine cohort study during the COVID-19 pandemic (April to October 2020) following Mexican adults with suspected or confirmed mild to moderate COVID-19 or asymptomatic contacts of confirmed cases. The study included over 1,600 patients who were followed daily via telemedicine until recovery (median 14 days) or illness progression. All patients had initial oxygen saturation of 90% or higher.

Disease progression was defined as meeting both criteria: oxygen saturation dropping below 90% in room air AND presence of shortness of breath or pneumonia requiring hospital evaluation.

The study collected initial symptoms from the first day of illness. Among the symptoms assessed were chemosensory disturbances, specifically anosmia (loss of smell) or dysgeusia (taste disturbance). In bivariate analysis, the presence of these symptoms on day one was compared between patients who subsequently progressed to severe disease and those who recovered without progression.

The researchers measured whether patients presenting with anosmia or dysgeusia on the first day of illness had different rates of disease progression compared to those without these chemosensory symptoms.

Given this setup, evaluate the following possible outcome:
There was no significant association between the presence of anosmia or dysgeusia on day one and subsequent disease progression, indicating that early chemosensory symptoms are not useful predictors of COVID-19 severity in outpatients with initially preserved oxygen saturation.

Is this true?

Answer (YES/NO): YES